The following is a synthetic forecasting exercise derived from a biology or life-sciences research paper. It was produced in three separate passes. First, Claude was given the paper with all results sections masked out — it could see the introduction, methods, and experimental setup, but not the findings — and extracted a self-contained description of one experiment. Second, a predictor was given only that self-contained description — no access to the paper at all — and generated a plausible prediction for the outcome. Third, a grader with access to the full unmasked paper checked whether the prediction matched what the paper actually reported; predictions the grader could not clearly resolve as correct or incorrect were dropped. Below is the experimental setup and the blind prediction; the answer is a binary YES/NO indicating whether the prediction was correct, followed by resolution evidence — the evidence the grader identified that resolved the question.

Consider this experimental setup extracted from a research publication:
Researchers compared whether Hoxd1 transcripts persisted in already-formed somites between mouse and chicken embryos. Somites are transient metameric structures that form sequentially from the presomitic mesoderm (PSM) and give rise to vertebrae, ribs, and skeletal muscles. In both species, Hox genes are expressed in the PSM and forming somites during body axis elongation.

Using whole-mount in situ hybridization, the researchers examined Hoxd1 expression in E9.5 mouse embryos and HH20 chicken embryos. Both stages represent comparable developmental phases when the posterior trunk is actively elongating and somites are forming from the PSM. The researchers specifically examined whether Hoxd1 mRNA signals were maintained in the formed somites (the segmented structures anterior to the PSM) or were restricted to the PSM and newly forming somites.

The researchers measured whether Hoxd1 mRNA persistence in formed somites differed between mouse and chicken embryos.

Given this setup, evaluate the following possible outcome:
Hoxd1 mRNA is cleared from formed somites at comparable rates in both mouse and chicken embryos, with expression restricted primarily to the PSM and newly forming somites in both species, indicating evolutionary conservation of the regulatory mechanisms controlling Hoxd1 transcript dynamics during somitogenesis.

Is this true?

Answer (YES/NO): NO